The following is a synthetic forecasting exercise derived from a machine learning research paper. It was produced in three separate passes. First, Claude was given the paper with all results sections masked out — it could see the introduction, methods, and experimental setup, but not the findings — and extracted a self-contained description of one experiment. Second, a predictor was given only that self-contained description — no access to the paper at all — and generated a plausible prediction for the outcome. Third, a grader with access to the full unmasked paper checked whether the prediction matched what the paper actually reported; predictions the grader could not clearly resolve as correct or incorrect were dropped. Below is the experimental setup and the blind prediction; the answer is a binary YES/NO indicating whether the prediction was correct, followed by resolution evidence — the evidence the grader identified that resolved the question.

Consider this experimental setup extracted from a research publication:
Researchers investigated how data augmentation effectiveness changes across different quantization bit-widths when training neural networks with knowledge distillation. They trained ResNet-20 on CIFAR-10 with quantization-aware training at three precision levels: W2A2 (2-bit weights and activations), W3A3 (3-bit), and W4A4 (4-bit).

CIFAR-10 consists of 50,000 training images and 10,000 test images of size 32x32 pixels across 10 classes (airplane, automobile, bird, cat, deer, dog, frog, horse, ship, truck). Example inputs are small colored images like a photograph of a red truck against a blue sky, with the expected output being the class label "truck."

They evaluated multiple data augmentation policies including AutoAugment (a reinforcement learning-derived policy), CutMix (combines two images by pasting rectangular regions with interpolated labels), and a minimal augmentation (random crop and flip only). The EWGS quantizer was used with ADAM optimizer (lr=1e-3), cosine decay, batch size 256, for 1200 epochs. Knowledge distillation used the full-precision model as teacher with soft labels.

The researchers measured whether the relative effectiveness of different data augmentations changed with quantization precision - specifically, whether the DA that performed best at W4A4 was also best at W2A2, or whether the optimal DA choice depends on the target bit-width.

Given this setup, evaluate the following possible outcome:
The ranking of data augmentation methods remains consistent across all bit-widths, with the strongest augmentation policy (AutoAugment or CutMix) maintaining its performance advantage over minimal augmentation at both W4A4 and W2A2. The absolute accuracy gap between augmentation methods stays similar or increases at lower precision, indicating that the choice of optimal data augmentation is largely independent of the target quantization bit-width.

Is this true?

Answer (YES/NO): NO